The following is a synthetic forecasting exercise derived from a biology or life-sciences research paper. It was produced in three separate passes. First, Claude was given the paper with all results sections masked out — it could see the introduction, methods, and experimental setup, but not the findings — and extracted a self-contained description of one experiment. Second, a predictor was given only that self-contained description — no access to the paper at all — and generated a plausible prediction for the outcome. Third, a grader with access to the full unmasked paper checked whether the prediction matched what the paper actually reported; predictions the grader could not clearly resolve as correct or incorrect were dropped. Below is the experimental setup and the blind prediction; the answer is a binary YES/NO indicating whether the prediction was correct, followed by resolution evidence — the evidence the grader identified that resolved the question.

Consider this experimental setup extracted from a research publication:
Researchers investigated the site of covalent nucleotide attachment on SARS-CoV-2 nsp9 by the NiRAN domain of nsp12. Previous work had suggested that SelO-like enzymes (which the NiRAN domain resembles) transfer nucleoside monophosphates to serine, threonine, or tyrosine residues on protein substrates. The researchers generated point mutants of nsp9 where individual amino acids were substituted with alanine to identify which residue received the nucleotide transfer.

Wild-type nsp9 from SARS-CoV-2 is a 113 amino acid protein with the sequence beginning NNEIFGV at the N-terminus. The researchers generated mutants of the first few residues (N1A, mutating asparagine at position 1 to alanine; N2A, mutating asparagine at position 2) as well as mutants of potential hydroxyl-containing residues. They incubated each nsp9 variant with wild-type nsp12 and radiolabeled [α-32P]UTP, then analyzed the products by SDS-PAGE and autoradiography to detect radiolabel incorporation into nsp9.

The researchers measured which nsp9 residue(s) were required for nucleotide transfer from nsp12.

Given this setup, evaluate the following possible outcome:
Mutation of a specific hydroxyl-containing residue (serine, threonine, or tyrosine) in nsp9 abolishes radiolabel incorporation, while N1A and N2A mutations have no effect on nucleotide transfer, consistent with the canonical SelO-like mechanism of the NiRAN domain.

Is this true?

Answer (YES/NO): NO